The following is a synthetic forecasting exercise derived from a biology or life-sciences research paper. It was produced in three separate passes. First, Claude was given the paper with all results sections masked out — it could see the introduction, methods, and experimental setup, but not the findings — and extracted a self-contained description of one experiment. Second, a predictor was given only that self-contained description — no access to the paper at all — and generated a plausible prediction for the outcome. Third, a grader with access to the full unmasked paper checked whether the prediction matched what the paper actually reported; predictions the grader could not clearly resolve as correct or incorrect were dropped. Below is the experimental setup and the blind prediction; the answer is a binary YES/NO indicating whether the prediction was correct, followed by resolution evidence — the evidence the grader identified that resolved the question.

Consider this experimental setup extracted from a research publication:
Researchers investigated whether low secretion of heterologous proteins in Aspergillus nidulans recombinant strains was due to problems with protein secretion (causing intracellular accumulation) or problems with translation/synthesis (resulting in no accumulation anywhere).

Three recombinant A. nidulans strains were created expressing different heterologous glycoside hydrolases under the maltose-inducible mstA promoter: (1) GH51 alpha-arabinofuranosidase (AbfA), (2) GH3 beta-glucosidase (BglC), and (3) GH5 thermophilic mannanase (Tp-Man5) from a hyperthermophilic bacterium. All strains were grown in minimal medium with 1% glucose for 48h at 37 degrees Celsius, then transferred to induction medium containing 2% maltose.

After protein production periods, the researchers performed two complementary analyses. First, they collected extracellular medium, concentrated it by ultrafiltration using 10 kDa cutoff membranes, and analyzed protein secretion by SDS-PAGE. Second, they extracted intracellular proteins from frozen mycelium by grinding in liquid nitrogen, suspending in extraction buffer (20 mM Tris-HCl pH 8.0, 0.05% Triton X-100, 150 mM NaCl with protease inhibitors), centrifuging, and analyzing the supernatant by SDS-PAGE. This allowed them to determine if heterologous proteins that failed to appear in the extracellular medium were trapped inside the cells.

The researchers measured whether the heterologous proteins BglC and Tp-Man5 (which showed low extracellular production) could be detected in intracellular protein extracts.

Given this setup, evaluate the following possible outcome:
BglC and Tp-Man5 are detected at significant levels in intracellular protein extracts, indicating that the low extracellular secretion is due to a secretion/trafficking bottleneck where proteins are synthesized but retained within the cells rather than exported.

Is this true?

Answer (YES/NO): NO